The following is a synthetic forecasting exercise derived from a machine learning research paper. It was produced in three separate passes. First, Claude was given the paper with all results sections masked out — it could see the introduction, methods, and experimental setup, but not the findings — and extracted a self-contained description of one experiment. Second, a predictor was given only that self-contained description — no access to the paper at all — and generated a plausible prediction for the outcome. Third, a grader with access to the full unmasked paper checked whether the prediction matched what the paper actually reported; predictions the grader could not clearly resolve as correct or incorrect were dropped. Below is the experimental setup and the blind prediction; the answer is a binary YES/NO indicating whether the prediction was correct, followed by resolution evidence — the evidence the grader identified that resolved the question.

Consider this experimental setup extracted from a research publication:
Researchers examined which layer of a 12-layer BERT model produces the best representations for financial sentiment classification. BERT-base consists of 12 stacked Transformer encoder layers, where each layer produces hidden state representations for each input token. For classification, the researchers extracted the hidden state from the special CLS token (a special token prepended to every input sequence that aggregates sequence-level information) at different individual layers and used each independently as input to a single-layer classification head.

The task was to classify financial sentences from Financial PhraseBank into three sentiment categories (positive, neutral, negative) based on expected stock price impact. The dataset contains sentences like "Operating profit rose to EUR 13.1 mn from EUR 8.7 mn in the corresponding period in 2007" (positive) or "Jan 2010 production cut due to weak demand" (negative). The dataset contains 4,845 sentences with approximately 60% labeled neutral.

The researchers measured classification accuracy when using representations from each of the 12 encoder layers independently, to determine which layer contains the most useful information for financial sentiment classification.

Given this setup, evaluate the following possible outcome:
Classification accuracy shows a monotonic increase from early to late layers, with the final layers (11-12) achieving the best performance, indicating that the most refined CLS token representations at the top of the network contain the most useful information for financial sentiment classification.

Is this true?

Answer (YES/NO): NO